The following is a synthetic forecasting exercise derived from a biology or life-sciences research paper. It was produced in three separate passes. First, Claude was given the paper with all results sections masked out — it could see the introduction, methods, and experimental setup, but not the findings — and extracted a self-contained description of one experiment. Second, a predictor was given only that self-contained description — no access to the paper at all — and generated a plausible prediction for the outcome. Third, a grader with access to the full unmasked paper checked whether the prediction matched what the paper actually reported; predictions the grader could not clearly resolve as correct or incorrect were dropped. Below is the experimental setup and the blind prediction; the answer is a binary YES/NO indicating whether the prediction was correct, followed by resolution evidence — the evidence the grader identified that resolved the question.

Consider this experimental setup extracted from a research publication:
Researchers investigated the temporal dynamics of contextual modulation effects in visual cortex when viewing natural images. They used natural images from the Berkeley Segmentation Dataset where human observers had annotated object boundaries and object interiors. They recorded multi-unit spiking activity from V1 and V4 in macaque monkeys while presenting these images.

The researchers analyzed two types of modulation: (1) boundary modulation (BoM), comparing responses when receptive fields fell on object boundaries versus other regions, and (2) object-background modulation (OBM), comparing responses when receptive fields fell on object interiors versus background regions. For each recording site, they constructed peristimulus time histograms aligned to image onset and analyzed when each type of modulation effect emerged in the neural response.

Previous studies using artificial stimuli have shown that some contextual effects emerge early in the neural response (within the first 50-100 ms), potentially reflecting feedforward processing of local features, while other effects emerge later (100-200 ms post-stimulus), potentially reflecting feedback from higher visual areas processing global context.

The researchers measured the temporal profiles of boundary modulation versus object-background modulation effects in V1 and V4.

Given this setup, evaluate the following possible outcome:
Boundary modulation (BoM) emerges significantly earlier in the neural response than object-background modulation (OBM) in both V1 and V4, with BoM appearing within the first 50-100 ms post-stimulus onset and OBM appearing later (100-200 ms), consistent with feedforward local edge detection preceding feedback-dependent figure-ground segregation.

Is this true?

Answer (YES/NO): NO